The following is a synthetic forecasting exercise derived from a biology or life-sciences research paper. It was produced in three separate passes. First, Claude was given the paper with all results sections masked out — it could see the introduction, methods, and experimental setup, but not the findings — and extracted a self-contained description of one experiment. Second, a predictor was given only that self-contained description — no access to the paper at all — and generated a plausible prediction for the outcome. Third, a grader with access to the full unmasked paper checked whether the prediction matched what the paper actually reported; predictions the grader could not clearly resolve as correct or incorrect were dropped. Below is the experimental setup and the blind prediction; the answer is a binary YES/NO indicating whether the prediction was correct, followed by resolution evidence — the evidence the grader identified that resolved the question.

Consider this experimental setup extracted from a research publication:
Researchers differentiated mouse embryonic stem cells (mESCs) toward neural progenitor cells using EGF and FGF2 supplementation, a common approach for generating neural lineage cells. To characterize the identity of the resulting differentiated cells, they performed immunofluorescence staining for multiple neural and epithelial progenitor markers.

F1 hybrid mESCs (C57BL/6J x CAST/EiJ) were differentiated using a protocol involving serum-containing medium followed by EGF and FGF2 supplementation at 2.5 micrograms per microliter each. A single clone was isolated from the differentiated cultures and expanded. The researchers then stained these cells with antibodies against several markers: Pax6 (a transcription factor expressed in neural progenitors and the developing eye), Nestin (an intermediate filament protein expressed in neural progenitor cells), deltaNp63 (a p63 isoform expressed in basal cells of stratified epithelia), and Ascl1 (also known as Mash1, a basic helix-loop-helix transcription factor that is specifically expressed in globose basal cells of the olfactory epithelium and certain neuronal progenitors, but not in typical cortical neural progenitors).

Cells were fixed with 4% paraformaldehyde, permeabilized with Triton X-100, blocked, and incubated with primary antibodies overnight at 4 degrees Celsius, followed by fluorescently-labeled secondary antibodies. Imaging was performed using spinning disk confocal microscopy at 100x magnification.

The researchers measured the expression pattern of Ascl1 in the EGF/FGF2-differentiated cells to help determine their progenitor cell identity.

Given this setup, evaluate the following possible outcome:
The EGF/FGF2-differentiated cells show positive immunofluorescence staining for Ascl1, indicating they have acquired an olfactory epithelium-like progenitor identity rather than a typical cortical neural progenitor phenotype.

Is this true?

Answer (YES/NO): YES